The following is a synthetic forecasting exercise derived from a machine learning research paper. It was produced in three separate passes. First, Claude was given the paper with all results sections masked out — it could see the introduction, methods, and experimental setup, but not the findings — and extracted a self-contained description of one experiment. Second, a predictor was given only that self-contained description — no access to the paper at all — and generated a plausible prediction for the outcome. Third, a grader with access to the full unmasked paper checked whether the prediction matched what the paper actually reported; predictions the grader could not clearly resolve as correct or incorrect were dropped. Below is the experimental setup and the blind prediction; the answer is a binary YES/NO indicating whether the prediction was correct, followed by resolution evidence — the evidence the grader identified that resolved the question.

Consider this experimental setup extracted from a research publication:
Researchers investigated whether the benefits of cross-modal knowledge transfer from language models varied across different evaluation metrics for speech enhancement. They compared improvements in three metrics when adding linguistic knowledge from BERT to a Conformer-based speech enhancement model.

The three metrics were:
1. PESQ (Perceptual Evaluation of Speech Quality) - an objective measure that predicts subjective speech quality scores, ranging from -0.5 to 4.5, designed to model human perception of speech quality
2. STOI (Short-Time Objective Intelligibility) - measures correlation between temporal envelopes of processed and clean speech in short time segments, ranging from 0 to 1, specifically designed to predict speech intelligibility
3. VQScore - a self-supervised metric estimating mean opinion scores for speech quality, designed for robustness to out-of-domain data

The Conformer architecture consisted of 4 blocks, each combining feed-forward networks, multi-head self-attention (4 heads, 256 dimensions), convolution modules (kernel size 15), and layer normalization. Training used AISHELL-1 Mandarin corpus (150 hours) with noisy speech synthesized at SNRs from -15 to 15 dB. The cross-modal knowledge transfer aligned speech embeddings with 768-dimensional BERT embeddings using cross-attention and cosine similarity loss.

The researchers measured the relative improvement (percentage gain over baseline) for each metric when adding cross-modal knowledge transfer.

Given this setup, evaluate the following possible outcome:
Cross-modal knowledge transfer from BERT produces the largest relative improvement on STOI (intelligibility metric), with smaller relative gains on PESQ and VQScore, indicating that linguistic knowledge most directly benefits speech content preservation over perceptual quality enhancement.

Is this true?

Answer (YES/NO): NO